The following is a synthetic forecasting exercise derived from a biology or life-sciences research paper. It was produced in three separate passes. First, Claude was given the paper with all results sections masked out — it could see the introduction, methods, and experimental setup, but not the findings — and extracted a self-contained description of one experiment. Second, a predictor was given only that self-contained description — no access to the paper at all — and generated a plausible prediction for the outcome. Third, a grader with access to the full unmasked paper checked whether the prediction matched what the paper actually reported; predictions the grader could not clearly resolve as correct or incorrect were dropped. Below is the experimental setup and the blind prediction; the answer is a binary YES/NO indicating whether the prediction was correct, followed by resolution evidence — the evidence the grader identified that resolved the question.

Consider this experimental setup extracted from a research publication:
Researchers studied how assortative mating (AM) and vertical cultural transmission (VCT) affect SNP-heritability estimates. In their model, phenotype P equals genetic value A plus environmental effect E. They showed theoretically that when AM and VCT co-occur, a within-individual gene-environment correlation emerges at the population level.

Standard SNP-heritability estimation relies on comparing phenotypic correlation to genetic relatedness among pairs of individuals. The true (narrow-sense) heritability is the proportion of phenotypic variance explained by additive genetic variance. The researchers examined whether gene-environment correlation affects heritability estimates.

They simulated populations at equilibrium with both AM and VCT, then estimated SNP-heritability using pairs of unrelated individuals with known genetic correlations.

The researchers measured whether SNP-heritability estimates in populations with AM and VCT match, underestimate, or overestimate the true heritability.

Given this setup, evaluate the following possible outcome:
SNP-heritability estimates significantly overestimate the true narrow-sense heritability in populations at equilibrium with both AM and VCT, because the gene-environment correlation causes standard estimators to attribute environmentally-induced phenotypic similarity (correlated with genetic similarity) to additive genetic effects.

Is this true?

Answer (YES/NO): YES